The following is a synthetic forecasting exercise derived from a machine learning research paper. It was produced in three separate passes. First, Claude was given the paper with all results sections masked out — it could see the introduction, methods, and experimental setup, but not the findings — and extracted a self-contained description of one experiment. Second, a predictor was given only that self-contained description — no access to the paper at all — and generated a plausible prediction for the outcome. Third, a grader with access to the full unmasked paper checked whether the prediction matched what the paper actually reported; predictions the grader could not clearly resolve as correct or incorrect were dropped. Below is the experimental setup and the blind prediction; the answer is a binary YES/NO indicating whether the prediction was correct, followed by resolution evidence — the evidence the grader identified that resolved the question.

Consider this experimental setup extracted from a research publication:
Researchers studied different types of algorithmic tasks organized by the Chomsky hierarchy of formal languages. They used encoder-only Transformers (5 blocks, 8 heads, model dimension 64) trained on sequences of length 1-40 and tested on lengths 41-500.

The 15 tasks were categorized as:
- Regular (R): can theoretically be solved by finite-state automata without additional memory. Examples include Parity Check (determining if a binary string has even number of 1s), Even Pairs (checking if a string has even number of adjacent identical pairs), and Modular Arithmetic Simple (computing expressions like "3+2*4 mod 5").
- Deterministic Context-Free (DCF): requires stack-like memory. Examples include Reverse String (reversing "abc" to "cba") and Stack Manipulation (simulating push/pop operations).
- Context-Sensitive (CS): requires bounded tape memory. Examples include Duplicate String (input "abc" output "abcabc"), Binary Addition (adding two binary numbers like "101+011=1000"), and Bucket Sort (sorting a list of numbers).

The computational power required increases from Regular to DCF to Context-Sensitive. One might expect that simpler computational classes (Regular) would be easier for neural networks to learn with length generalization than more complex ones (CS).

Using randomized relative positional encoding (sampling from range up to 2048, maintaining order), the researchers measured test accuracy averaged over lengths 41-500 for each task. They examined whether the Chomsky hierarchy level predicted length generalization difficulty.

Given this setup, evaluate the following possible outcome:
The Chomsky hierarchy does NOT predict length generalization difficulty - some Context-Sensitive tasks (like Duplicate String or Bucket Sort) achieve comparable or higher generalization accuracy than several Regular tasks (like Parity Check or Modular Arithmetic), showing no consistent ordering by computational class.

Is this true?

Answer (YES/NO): YES